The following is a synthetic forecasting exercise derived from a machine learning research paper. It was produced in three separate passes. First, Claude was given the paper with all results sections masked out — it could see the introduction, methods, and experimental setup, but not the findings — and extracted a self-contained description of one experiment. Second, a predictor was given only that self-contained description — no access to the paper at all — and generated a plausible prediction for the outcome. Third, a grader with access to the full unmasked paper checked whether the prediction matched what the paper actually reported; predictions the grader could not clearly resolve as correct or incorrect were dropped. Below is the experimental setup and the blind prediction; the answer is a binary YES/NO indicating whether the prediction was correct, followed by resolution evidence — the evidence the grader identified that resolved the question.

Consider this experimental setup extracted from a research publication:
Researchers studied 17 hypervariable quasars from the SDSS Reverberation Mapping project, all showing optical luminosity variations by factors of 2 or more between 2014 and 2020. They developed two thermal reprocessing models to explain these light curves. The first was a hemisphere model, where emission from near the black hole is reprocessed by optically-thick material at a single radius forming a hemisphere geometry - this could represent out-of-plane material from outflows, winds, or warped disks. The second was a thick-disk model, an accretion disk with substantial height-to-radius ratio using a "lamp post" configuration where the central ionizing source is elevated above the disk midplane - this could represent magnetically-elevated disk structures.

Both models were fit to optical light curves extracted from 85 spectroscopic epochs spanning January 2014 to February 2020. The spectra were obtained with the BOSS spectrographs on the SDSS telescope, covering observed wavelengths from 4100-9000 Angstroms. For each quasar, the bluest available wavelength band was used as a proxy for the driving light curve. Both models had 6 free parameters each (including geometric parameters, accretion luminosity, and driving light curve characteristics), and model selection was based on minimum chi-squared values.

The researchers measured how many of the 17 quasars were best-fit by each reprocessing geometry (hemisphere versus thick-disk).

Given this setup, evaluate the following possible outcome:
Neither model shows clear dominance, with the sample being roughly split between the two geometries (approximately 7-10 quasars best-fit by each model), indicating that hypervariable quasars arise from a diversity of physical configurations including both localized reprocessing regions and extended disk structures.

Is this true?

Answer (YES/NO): NO